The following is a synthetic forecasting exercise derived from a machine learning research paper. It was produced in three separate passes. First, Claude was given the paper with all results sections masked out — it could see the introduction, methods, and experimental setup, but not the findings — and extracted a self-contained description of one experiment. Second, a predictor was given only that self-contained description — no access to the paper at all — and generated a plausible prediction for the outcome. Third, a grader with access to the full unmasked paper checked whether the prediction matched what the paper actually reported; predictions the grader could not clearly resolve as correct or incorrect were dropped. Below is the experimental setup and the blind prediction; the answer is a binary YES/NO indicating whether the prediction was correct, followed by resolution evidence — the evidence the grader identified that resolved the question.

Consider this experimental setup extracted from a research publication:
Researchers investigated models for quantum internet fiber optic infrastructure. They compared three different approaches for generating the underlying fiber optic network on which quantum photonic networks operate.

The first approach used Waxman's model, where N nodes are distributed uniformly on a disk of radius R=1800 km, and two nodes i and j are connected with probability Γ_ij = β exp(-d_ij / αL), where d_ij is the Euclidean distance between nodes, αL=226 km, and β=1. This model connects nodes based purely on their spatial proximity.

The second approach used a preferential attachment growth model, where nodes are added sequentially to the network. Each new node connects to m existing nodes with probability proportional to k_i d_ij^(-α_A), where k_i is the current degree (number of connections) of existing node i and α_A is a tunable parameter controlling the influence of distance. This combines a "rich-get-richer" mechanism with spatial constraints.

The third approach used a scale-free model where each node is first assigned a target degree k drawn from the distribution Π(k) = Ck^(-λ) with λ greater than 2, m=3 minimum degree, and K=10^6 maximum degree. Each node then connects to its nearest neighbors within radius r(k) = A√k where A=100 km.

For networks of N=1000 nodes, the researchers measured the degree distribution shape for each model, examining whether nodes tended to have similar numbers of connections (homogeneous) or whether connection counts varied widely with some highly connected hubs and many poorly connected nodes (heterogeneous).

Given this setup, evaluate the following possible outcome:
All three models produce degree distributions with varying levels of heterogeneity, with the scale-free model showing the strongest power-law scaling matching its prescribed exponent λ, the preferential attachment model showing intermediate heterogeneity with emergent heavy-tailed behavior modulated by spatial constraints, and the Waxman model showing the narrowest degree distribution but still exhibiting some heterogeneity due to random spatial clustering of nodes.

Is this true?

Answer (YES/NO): NO